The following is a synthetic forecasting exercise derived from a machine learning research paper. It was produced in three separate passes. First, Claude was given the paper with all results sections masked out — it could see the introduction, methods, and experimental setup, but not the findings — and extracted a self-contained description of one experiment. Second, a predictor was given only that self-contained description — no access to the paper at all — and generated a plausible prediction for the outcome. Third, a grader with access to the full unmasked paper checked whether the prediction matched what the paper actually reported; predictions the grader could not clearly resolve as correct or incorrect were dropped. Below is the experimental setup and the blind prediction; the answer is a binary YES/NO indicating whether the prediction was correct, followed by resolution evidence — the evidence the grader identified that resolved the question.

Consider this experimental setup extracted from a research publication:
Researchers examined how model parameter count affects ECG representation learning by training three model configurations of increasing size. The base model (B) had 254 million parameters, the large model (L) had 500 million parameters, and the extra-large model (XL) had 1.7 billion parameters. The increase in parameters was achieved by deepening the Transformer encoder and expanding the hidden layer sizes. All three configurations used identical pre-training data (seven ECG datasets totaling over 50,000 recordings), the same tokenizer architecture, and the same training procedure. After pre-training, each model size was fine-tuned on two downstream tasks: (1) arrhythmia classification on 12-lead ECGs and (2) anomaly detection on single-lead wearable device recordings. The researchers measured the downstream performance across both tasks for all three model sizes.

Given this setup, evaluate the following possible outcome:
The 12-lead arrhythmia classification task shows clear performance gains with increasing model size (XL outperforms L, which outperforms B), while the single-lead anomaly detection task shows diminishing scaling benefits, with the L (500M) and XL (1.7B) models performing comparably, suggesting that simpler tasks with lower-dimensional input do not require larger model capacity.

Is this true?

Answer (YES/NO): NO